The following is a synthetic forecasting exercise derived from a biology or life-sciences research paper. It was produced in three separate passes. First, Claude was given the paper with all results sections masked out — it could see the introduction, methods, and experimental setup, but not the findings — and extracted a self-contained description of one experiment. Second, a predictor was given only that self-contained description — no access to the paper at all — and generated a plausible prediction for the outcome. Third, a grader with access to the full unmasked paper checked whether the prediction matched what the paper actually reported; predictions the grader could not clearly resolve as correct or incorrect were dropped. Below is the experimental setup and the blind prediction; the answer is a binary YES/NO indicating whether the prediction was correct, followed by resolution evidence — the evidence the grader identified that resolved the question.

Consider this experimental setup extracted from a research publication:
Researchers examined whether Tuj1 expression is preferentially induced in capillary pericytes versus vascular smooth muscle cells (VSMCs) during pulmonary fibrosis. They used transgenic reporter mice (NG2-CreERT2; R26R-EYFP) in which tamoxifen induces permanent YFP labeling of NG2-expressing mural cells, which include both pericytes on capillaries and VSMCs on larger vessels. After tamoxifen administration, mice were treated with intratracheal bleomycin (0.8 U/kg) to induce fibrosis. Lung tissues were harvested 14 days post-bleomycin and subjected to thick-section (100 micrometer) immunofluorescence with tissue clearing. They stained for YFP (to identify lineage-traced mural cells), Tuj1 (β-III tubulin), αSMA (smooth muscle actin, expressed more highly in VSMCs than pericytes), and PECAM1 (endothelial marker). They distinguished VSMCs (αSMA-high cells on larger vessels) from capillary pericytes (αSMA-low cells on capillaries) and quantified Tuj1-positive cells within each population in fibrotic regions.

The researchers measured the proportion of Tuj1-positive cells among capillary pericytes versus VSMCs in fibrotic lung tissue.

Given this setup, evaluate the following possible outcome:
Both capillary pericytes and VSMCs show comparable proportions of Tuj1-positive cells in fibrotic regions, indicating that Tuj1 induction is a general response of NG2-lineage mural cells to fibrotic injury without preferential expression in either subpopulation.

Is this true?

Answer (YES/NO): NO